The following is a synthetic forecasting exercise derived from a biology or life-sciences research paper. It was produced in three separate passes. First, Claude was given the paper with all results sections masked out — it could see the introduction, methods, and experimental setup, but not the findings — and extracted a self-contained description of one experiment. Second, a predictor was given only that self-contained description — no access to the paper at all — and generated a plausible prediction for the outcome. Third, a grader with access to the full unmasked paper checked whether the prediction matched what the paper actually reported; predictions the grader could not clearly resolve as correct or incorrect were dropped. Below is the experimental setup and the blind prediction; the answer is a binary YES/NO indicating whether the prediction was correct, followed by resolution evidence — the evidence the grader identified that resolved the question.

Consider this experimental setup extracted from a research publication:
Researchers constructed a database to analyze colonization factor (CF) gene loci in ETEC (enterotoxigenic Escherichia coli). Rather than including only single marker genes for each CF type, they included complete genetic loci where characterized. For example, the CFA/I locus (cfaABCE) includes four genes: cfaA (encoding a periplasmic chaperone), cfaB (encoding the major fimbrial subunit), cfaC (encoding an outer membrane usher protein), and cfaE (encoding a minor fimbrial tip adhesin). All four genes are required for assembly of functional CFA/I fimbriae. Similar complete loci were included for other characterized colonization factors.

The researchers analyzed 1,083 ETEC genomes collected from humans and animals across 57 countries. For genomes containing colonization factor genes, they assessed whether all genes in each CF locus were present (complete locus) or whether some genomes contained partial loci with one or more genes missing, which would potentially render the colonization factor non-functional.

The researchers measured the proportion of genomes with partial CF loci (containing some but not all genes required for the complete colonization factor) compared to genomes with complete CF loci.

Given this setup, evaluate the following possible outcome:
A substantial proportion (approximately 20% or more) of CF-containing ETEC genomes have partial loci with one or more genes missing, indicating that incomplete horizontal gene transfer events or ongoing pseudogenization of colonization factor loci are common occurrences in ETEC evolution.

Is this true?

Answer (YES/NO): YES